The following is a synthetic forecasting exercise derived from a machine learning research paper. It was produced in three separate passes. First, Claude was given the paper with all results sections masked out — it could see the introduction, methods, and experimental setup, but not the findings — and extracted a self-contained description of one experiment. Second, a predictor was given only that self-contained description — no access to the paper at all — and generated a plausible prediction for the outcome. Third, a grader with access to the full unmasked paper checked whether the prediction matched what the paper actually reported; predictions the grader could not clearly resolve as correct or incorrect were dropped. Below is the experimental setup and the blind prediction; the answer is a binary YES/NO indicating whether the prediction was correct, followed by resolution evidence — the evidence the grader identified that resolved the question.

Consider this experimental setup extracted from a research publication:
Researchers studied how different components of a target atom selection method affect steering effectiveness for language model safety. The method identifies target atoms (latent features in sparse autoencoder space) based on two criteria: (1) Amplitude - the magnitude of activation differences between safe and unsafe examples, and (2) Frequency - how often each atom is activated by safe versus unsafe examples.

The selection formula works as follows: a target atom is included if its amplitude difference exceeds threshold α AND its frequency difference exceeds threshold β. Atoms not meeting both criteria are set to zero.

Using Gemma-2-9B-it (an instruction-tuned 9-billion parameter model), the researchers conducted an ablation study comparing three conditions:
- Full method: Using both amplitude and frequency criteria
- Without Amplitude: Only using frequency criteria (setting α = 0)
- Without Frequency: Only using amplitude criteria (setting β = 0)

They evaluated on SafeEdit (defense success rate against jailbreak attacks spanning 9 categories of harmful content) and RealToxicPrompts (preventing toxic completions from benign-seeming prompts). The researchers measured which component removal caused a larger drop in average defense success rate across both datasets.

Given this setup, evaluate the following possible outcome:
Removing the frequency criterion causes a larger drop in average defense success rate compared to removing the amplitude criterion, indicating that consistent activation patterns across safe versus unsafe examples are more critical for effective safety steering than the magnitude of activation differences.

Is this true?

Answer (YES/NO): YES